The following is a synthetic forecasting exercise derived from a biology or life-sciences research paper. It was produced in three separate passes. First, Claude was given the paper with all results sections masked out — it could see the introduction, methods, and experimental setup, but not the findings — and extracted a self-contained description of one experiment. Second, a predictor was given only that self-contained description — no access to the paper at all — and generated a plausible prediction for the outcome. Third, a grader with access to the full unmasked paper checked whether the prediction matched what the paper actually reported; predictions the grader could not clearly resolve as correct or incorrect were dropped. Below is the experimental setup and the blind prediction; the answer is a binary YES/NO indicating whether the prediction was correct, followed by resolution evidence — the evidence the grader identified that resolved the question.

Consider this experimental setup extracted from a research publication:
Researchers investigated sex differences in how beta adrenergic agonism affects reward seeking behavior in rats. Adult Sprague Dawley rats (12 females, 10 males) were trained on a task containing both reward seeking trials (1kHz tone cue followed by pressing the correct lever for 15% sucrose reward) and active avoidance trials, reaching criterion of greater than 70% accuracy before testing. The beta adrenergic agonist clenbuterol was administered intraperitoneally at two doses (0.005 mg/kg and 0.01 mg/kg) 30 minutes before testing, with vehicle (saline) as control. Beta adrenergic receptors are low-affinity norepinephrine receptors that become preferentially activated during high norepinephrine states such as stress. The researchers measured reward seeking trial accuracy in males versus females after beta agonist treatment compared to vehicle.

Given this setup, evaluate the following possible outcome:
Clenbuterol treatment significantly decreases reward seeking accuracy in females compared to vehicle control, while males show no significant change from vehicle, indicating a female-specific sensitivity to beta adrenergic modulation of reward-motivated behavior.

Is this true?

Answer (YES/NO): NO